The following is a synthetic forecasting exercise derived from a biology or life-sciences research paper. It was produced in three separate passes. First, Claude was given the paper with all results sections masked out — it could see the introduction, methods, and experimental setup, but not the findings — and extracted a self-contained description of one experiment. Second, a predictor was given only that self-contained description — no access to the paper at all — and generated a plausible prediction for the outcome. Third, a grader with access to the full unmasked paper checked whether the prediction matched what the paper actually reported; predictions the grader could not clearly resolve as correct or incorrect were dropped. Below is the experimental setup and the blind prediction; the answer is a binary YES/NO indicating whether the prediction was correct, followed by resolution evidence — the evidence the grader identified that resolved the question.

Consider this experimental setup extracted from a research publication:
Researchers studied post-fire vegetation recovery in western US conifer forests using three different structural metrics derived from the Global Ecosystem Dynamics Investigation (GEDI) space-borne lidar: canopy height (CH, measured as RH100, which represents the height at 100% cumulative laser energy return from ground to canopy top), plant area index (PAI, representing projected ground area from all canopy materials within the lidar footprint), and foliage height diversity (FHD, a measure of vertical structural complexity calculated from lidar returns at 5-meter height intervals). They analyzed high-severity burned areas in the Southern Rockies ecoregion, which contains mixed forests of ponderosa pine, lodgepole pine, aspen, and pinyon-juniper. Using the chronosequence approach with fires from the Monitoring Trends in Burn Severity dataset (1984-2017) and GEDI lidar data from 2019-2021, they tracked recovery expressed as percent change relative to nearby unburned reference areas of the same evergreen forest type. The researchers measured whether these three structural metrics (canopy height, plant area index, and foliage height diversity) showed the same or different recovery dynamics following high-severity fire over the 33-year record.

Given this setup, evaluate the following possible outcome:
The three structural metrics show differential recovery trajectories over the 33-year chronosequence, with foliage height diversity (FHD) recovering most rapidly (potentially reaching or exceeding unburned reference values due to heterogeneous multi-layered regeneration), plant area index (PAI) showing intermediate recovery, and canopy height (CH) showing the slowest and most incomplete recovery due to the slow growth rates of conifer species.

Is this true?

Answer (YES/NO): NO